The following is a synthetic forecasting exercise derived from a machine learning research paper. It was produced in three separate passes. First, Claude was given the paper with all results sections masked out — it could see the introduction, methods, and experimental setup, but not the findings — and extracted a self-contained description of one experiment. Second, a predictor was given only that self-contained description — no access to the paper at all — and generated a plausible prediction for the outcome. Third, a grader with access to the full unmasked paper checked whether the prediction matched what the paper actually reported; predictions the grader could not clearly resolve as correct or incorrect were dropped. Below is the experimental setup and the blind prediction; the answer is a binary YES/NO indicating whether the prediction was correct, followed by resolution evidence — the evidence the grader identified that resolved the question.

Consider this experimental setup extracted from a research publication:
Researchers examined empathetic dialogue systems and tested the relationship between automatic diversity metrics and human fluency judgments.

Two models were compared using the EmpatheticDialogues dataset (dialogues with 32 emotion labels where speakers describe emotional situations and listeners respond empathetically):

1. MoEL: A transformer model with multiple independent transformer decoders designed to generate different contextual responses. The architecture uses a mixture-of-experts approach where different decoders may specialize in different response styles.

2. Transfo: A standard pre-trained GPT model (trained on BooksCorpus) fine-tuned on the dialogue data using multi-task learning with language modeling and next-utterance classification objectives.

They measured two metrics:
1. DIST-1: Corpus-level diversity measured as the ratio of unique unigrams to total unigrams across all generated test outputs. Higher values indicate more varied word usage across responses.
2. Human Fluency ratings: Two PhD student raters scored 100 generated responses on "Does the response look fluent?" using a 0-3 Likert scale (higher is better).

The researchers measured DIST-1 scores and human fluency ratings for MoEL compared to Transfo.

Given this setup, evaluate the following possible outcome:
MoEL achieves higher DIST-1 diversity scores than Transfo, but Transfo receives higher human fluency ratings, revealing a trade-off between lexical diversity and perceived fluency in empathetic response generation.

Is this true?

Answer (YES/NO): NO